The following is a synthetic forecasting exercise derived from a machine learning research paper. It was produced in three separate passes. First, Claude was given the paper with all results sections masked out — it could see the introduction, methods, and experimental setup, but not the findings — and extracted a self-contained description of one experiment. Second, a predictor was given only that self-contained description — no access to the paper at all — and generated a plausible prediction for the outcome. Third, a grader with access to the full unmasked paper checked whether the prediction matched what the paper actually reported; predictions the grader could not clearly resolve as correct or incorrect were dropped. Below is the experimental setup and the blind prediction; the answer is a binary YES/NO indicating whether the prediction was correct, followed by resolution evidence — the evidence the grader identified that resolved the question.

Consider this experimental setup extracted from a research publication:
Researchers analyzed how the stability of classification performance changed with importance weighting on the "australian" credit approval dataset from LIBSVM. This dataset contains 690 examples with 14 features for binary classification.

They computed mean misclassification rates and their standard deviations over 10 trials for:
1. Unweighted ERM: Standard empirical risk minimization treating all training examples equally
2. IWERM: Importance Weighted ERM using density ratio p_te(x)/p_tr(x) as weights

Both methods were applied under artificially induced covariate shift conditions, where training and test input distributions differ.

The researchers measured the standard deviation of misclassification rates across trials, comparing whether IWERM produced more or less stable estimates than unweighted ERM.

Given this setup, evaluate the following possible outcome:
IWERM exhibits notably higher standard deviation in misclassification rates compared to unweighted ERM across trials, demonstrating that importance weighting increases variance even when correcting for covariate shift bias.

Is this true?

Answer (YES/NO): NO